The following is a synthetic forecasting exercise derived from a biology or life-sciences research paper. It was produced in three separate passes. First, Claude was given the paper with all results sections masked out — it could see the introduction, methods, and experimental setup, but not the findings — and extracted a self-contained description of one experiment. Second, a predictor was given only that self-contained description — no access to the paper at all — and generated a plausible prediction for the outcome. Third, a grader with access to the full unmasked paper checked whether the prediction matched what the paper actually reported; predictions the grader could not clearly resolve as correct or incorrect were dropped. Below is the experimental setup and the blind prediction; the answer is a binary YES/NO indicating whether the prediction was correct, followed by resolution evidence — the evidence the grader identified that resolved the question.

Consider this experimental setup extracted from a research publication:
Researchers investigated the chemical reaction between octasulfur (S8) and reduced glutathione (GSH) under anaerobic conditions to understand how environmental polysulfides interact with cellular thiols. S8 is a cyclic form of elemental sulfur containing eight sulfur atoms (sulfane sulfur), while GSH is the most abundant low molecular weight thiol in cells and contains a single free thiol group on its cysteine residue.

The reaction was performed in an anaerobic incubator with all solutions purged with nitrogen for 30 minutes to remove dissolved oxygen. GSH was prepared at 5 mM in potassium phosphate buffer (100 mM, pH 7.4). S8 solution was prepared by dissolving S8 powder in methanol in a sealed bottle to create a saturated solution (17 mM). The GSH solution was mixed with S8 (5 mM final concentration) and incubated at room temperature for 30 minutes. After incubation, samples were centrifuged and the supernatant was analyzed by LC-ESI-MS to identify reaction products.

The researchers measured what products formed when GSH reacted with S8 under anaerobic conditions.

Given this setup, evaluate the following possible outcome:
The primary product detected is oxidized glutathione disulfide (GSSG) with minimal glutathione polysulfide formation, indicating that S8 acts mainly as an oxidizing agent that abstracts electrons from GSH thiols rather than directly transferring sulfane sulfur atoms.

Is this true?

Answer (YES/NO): NO